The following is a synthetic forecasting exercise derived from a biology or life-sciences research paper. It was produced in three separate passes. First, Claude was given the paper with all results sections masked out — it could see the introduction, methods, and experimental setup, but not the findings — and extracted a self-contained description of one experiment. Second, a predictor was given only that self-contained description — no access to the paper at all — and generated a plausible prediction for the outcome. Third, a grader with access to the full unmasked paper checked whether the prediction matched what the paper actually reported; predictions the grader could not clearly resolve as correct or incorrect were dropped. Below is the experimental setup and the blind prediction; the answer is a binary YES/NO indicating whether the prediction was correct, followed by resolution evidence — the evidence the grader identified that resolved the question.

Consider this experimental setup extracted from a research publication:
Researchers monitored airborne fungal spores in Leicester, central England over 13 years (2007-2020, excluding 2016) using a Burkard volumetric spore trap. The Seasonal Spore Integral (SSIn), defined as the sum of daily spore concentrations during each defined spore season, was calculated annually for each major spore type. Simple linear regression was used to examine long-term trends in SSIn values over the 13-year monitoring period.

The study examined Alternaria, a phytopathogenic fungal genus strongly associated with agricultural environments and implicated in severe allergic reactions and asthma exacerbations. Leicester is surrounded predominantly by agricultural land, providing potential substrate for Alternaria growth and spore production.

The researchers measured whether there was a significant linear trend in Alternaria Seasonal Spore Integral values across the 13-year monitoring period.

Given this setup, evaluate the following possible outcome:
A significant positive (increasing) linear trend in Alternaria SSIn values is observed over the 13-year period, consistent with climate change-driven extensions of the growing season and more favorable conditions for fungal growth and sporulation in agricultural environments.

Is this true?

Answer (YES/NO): YES